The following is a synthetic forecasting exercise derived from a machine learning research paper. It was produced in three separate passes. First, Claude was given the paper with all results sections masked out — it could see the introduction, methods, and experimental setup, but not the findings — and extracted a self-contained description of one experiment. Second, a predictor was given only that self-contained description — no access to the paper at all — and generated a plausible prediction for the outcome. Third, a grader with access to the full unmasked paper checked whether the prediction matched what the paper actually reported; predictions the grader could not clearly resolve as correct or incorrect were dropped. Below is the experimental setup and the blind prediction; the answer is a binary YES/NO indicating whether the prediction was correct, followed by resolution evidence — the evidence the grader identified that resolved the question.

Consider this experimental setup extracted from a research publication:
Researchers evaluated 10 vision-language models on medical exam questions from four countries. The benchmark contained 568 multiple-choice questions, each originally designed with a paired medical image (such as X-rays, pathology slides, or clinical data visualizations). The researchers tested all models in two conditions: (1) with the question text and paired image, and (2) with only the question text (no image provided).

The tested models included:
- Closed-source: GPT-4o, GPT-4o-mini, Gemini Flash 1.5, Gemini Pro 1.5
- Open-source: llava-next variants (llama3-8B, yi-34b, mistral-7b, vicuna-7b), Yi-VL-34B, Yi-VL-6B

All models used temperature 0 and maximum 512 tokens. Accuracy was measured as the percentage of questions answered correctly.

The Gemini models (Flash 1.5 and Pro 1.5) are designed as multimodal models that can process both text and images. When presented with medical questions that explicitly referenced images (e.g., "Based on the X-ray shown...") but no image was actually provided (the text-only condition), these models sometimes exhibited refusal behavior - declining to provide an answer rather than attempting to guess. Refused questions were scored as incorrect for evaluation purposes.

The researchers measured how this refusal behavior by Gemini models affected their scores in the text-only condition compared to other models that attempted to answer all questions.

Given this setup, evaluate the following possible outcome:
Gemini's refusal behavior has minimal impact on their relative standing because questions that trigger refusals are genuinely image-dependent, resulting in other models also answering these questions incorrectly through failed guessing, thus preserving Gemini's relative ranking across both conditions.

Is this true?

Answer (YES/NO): NO